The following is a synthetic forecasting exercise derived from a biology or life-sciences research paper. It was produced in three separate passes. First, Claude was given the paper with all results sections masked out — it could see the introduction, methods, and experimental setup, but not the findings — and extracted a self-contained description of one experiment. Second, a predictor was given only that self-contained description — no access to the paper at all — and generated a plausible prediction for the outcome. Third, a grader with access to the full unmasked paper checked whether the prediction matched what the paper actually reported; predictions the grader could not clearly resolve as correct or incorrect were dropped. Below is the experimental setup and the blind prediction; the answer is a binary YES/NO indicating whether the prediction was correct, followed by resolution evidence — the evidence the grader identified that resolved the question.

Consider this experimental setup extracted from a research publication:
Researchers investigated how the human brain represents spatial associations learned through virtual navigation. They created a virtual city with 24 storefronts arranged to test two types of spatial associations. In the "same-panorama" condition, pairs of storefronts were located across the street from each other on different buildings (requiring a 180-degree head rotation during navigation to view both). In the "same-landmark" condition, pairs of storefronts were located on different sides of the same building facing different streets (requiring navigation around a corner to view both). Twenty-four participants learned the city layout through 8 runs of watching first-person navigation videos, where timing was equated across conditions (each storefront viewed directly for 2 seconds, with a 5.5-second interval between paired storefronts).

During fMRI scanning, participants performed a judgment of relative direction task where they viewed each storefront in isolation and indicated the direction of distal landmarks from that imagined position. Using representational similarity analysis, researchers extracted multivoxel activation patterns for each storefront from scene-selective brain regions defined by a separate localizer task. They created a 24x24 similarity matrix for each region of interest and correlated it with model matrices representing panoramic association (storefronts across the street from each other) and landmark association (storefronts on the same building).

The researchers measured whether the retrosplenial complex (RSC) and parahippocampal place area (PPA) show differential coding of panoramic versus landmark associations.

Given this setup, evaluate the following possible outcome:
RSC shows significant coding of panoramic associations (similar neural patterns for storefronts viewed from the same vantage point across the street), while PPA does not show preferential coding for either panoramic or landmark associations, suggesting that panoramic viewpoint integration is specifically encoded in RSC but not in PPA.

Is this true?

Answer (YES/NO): NO